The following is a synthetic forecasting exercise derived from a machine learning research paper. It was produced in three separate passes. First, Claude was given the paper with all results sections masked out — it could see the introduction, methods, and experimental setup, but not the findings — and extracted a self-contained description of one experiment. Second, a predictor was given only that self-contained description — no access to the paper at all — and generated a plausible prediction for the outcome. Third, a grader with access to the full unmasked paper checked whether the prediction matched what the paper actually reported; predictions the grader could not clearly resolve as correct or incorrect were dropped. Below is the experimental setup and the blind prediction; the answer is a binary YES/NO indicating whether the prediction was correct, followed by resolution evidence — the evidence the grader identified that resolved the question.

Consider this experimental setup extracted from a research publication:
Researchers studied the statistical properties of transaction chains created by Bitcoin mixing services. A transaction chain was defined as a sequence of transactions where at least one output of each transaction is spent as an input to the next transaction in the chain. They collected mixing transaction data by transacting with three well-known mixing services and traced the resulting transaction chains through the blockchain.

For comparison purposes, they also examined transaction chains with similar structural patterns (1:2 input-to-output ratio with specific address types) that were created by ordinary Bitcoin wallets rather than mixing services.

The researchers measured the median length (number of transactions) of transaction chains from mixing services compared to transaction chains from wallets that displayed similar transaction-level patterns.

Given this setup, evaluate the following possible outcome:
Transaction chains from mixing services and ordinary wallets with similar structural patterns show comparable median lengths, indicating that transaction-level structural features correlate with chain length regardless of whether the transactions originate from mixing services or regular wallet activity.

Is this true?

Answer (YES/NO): NO